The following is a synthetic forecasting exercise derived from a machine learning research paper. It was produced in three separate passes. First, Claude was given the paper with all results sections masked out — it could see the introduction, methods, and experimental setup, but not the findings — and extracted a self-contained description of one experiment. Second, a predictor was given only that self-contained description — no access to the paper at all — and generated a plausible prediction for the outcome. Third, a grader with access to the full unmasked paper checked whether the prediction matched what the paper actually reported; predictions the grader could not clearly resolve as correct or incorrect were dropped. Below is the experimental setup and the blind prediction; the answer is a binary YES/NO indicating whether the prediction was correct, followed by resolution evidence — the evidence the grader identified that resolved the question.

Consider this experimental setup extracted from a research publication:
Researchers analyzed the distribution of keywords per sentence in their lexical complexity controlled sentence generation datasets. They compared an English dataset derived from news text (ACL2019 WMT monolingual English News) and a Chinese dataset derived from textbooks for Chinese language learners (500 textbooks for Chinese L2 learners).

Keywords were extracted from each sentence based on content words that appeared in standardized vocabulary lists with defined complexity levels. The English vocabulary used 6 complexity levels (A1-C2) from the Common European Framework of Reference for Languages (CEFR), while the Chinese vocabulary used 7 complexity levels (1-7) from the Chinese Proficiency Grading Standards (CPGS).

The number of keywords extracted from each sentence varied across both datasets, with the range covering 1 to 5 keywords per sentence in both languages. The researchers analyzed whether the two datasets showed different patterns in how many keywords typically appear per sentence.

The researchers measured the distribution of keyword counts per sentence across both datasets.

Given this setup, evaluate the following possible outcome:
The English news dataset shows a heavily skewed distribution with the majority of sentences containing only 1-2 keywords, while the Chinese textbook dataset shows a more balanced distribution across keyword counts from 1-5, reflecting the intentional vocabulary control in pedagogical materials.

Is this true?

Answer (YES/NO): NO